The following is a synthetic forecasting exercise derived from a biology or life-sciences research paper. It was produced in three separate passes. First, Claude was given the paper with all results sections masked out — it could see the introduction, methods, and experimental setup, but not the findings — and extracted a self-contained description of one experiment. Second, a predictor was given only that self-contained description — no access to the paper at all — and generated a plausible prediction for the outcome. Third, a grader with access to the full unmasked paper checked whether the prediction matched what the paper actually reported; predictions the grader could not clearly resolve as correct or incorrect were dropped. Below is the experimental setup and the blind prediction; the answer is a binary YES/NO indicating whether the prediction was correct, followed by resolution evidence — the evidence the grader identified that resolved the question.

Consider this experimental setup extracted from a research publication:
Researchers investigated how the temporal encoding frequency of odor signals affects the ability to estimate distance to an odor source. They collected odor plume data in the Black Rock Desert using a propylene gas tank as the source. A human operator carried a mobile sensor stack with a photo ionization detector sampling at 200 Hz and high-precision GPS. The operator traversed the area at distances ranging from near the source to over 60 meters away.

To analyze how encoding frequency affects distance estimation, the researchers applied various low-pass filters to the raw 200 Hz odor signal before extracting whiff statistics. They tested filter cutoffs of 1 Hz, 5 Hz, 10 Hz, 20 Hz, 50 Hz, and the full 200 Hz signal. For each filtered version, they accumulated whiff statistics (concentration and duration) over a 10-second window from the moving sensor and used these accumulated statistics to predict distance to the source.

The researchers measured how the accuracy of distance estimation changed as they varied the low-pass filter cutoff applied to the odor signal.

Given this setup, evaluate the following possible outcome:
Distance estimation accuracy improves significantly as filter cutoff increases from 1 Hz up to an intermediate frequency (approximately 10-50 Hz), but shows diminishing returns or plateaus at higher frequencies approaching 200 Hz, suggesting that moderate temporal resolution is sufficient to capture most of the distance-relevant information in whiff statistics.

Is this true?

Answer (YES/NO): YES